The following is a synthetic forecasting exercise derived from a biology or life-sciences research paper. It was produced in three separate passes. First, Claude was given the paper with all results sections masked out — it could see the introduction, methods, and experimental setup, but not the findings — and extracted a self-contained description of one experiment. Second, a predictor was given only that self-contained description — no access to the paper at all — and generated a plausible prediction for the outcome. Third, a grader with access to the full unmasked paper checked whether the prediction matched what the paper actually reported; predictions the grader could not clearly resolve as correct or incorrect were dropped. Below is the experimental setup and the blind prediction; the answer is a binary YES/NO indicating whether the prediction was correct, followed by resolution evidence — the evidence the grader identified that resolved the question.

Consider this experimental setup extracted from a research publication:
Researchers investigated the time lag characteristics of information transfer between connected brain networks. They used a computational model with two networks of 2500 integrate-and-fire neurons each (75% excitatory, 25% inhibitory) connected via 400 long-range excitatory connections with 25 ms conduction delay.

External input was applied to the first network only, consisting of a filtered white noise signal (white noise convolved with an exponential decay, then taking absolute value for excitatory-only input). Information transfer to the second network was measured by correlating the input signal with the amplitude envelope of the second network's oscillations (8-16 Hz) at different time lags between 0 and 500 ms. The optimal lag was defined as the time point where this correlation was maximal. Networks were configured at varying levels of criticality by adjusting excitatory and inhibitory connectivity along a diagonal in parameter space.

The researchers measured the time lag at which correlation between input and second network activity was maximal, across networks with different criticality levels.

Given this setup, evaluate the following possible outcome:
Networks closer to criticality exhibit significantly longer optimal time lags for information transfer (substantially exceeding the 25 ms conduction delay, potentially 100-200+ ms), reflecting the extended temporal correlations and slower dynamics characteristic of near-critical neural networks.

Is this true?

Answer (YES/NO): NO